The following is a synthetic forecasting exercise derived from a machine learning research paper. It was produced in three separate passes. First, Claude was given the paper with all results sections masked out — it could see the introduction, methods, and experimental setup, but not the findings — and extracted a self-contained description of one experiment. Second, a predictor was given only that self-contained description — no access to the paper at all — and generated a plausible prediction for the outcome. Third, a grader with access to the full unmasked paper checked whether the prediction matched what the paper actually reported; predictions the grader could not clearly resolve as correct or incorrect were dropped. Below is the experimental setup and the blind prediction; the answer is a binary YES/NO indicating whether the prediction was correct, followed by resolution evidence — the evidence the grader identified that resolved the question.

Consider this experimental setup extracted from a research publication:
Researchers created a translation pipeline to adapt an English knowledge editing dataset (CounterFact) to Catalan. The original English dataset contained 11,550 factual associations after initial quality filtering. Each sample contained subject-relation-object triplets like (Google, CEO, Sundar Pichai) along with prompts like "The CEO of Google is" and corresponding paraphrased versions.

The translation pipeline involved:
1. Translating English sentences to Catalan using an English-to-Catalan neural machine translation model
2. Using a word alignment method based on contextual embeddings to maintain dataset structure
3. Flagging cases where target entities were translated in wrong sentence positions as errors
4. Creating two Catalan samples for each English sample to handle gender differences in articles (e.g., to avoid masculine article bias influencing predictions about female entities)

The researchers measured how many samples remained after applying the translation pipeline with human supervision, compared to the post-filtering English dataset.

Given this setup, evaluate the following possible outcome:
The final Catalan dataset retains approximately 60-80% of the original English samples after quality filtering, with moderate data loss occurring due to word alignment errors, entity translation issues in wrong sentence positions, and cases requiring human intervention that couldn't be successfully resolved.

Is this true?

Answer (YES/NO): NO